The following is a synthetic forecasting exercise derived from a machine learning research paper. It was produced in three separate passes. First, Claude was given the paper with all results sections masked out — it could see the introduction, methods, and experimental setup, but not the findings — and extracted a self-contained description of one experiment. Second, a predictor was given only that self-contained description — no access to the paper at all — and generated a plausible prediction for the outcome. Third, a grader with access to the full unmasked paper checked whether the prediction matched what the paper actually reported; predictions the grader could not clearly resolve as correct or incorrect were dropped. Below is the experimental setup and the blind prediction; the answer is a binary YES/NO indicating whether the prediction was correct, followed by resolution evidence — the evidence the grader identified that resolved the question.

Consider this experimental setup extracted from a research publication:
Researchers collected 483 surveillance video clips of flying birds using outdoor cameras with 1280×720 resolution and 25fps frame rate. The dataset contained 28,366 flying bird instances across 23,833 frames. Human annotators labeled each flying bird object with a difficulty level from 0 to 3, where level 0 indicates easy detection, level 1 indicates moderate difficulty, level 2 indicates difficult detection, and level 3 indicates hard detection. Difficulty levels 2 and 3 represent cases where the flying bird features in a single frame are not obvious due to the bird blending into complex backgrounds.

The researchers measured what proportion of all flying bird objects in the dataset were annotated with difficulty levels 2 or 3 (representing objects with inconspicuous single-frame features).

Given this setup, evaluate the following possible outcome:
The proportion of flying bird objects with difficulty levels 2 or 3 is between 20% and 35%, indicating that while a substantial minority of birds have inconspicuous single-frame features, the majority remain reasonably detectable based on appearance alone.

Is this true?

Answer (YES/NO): NO